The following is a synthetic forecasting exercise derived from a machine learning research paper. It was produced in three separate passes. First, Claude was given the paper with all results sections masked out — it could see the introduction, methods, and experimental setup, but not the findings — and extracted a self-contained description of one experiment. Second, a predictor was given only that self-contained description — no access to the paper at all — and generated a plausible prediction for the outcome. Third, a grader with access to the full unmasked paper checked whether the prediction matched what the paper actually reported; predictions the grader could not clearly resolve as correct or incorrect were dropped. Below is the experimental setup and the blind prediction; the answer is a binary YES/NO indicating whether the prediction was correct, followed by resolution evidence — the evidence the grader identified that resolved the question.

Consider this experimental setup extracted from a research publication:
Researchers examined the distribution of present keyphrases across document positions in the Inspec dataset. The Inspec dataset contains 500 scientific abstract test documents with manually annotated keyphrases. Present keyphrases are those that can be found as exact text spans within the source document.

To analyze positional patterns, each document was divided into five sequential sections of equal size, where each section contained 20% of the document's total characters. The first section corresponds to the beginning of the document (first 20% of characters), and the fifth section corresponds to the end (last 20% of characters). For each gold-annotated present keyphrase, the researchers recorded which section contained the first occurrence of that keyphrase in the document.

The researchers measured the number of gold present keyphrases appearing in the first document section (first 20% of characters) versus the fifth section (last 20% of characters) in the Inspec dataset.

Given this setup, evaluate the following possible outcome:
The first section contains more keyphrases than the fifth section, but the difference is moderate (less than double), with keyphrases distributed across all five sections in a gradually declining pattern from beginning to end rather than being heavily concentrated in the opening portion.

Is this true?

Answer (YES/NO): NO